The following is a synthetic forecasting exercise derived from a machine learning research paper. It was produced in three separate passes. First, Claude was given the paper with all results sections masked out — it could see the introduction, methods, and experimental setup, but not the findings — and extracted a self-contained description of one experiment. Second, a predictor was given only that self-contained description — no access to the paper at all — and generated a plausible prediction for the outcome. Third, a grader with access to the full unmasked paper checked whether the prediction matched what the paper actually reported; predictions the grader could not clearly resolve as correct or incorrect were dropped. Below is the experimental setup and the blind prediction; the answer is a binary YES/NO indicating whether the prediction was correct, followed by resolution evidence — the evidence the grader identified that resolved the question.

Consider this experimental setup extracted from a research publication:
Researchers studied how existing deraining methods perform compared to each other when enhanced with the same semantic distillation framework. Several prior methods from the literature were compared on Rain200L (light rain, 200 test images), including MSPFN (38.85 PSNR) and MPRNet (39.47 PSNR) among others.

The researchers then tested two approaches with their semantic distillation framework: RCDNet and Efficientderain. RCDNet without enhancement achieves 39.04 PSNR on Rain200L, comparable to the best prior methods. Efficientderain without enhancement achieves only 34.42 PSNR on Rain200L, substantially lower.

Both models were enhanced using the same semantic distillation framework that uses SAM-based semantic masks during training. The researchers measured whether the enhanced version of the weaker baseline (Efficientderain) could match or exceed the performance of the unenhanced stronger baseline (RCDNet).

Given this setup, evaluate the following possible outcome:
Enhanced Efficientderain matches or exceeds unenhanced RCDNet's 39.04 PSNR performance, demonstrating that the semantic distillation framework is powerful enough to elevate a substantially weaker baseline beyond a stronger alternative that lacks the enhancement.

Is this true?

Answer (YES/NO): NO